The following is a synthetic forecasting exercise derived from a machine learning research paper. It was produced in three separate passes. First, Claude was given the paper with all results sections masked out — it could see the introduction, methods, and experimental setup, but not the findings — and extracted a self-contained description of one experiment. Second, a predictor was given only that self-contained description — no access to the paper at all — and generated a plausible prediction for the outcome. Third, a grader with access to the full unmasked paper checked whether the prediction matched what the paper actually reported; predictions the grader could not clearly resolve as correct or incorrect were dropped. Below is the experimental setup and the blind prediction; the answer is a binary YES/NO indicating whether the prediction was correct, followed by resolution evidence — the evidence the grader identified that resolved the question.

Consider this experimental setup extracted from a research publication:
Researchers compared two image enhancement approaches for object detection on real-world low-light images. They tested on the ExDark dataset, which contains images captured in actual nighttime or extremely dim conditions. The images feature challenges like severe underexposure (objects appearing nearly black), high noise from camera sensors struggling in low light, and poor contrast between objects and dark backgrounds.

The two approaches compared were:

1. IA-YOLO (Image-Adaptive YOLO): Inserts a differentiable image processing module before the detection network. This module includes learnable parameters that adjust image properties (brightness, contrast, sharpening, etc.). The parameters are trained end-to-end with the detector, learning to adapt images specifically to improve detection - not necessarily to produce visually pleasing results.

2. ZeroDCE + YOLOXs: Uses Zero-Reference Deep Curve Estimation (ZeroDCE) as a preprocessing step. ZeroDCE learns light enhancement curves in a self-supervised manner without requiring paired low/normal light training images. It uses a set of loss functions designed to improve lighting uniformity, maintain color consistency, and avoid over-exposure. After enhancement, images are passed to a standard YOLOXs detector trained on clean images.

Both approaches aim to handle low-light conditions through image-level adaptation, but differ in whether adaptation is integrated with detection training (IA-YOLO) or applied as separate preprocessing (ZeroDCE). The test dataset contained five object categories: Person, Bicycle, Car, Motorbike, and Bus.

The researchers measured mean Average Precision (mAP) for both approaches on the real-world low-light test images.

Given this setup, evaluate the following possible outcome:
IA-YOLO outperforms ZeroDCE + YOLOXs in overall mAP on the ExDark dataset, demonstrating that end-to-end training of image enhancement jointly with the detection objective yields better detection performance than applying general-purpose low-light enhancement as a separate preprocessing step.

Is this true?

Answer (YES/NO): NO